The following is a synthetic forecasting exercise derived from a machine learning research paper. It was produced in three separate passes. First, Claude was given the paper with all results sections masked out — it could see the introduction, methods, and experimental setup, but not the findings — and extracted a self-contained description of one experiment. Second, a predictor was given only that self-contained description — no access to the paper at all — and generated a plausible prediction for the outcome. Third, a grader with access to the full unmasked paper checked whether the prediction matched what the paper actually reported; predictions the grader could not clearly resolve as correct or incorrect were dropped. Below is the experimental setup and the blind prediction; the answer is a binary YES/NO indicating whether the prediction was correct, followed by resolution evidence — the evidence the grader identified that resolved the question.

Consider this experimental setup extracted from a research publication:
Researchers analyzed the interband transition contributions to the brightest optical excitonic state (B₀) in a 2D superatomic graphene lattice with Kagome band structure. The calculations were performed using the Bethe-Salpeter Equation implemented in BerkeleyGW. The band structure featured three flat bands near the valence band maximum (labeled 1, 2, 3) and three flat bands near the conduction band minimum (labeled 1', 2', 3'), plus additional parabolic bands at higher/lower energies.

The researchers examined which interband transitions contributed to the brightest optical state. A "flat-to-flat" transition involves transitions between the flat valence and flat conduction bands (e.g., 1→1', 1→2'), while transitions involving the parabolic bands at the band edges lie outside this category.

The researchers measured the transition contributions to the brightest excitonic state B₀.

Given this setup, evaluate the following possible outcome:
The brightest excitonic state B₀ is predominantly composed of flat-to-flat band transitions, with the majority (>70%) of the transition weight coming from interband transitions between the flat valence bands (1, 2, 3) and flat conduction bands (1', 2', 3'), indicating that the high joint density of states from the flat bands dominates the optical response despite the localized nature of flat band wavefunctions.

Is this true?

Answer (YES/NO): NO